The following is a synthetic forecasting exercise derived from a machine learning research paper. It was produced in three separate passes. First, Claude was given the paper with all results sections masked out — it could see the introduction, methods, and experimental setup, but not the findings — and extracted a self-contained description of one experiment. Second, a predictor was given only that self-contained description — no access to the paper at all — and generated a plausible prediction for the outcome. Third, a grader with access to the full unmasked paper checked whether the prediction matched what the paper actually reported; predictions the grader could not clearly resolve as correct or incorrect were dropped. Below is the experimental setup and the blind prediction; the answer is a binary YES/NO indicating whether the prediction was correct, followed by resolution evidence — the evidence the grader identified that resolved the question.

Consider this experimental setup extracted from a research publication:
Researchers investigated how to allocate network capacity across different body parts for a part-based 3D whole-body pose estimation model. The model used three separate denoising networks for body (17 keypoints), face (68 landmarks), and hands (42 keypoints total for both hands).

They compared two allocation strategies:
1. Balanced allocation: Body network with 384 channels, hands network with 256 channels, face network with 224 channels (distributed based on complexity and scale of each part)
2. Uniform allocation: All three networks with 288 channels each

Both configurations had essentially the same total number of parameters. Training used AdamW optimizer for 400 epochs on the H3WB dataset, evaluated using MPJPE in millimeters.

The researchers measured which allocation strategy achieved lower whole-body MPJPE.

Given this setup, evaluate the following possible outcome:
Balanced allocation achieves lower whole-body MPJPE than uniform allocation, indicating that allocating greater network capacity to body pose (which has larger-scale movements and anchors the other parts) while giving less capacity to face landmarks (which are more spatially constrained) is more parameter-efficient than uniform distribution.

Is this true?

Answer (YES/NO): YES